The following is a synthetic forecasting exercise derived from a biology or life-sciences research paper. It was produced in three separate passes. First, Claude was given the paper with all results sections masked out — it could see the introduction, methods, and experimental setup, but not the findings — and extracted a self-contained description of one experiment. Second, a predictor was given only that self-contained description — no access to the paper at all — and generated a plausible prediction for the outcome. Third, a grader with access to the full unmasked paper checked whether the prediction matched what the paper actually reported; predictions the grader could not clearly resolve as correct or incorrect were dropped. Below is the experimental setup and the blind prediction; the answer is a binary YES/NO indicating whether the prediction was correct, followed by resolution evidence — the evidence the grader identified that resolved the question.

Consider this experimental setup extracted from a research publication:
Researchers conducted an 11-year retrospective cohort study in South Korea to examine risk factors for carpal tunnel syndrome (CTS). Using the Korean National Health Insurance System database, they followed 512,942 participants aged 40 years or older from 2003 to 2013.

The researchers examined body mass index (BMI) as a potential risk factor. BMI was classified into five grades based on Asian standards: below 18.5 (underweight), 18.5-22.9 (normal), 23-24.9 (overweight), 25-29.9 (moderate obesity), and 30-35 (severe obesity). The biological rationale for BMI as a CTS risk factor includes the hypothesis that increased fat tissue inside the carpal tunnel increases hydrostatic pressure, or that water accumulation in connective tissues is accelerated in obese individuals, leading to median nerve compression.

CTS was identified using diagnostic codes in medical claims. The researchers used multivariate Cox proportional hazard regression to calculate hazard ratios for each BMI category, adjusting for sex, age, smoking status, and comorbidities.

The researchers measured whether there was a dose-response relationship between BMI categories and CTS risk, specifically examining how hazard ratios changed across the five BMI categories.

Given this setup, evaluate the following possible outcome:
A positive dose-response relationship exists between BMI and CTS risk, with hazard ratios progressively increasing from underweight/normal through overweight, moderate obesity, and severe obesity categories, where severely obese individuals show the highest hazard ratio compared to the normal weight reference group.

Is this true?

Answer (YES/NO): YES